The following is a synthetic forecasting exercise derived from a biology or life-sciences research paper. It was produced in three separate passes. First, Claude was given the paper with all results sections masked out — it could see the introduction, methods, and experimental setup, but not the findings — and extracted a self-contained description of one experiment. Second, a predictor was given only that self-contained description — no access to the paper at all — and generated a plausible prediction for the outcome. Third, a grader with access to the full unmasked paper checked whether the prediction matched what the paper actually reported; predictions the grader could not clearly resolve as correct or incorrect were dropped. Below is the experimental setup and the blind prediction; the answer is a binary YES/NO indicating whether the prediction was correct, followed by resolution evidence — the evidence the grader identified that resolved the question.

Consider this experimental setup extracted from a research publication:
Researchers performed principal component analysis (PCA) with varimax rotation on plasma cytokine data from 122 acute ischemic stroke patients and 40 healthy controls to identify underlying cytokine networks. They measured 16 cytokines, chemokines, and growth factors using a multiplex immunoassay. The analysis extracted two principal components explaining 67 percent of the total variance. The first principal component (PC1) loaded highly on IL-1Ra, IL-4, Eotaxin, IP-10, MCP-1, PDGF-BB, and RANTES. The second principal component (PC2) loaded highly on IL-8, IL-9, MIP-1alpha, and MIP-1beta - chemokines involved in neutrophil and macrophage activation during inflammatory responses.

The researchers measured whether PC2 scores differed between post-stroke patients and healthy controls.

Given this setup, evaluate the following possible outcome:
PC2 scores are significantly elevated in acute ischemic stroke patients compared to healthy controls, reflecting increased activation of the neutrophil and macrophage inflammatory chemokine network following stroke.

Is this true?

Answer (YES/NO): NO